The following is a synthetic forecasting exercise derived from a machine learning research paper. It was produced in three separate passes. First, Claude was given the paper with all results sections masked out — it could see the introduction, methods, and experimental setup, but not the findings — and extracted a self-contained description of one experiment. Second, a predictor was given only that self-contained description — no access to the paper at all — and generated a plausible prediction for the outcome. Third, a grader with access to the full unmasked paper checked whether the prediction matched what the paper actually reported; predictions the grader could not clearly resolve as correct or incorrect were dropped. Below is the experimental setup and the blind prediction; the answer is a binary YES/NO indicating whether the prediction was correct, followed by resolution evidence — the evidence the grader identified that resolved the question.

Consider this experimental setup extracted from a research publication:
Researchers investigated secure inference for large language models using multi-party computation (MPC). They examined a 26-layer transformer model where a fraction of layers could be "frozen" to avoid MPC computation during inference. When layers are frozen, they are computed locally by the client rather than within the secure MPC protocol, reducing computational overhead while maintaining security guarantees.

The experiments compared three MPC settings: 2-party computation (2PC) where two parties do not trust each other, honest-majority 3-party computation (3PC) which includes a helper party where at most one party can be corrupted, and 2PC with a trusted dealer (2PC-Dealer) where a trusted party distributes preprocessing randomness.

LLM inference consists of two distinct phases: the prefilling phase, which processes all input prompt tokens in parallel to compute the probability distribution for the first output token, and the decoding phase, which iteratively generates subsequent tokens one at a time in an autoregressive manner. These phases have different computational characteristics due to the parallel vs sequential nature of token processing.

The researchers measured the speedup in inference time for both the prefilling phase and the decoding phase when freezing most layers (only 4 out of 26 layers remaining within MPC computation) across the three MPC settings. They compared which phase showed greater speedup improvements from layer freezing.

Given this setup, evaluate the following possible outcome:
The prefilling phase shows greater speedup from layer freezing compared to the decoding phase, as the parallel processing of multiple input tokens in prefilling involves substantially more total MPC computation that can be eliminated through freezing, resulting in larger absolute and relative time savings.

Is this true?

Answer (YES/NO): YES